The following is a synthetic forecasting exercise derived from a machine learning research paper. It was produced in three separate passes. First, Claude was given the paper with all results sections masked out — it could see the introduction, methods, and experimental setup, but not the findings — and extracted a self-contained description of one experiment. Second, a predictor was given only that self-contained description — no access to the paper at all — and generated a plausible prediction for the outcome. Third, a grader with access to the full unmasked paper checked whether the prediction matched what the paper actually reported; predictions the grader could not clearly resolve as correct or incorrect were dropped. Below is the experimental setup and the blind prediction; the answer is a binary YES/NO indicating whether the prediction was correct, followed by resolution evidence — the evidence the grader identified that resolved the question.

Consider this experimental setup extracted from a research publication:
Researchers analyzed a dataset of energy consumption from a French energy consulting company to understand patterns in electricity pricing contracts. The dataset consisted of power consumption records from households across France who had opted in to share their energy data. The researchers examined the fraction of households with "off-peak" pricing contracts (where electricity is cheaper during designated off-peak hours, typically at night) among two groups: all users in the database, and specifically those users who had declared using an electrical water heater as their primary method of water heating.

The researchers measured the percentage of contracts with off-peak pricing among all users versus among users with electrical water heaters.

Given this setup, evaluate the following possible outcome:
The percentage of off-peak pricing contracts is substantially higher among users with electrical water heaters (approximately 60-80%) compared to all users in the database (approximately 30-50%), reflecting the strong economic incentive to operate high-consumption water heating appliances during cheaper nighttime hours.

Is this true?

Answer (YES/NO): YES